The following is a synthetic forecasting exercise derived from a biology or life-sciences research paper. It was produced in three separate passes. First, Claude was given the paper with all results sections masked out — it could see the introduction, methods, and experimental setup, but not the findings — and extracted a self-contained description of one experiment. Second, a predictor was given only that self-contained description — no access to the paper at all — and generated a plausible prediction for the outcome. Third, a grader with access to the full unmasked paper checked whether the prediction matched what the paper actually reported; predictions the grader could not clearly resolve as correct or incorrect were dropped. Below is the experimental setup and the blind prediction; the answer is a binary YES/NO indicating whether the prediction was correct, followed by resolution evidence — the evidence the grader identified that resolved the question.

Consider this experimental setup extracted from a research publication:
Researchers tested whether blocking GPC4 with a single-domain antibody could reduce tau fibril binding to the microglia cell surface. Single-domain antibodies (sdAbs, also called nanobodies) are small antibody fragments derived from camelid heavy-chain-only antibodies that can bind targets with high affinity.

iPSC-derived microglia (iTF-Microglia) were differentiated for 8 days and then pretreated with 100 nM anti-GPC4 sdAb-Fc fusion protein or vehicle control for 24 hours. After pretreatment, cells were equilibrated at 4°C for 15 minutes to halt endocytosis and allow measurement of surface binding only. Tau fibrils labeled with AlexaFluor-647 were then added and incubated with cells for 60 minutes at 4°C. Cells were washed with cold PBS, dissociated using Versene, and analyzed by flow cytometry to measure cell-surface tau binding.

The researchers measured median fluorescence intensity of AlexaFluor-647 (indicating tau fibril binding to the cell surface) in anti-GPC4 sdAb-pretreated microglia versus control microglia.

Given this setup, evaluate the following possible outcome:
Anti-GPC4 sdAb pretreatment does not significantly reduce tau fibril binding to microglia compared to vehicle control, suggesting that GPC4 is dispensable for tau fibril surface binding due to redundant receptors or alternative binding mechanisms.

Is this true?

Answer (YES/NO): NO